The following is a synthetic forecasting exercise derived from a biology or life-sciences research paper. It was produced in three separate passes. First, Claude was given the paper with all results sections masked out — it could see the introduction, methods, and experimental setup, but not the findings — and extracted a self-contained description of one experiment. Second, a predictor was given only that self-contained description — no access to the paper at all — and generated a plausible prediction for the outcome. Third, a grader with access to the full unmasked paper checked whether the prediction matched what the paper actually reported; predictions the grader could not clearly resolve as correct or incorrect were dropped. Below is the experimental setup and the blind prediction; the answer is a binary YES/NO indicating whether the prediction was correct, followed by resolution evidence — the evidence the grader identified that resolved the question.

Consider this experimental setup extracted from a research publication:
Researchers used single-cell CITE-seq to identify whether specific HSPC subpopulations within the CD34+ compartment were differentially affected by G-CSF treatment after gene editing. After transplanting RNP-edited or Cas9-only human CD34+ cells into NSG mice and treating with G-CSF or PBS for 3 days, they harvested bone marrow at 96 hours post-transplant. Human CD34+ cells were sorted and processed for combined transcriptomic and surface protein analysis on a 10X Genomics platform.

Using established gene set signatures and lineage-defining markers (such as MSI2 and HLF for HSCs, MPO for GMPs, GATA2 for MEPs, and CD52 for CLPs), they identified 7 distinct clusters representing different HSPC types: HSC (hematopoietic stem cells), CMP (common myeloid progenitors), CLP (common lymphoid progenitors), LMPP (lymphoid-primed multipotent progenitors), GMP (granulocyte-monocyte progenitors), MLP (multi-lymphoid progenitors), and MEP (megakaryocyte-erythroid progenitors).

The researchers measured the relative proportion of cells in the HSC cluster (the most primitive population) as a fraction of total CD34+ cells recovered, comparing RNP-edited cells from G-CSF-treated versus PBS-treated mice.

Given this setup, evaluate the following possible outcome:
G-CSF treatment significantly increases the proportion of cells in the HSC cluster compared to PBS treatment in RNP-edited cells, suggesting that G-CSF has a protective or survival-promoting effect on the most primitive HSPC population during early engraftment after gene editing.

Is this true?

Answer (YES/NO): NO